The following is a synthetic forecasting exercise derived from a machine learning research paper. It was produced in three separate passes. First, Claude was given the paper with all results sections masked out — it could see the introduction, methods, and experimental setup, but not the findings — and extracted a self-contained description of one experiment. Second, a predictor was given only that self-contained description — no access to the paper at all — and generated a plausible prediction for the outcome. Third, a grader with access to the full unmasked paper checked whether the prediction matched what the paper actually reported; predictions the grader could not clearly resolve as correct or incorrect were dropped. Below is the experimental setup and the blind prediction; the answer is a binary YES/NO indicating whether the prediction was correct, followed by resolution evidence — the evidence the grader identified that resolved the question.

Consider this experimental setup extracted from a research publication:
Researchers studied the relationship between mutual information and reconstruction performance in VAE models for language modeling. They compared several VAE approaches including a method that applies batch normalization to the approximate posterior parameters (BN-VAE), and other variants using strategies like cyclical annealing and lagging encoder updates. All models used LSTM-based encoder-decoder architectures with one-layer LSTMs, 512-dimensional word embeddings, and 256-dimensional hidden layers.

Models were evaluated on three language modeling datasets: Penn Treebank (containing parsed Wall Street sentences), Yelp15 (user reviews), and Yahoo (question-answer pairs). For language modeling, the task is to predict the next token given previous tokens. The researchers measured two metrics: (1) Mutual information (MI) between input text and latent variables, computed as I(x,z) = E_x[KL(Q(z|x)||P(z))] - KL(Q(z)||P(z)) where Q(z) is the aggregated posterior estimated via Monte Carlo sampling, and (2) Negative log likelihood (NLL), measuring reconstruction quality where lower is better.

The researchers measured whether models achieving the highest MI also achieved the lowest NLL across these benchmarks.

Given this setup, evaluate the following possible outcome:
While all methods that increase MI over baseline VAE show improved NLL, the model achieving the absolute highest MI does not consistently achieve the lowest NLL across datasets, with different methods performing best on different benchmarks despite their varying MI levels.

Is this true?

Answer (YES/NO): NO